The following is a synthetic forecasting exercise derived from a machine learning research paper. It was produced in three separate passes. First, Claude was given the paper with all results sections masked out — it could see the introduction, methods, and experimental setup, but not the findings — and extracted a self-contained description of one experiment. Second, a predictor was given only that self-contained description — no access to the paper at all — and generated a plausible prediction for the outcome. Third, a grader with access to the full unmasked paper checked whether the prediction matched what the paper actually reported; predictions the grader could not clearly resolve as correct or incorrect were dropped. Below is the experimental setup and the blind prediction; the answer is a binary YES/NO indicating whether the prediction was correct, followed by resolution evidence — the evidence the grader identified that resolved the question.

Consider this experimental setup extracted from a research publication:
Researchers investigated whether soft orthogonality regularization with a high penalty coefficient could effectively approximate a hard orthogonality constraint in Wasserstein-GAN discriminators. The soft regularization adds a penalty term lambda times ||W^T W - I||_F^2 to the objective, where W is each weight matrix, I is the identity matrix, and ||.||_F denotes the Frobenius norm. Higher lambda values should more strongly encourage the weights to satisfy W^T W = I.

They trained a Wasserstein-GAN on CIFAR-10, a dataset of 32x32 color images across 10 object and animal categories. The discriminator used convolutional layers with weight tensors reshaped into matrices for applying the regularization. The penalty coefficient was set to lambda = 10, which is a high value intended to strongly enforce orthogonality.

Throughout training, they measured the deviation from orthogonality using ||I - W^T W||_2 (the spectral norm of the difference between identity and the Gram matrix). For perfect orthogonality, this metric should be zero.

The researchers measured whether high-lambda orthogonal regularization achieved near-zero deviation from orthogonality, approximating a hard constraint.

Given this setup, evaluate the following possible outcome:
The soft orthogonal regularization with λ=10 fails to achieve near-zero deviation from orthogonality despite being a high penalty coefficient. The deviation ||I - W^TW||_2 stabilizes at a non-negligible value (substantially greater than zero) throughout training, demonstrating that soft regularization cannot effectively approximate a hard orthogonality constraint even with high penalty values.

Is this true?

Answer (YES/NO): YES